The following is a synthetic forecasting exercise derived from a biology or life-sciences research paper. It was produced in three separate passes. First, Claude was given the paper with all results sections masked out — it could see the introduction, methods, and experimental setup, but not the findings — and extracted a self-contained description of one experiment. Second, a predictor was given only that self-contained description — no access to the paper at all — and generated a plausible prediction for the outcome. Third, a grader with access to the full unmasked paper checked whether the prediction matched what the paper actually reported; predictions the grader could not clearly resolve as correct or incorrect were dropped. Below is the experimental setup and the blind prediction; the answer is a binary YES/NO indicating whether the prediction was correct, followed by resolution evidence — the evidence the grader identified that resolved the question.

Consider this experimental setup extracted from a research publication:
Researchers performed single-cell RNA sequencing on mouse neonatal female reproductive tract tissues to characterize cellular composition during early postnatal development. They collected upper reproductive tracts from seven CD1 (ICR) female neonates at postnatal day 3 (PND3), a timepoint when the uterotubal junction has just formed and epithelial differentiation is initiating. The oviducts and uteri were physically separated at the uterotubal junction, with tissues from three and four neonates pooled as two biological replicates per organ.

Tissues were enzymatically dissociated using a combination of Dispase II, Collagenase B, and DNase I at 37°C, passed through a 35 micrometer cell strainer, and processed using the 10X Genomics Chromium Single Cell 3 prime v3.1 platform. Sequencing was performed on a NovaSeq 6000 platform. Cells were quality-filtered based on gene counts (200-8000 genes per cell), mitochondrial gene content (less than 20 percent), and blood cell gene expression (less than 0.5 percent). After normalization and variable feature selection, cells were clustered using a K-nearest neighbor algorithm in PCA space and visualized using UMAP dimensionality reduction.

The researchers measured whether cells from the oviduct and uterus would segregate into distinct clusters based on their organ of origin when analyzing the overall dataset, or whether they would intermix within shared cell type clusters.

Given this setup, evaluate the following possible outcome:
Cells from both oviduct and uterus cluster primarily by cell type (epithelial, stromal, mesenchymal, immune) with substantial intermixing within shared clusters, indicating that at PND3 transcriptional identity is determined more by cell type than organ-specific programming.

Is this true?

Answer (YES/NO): NO